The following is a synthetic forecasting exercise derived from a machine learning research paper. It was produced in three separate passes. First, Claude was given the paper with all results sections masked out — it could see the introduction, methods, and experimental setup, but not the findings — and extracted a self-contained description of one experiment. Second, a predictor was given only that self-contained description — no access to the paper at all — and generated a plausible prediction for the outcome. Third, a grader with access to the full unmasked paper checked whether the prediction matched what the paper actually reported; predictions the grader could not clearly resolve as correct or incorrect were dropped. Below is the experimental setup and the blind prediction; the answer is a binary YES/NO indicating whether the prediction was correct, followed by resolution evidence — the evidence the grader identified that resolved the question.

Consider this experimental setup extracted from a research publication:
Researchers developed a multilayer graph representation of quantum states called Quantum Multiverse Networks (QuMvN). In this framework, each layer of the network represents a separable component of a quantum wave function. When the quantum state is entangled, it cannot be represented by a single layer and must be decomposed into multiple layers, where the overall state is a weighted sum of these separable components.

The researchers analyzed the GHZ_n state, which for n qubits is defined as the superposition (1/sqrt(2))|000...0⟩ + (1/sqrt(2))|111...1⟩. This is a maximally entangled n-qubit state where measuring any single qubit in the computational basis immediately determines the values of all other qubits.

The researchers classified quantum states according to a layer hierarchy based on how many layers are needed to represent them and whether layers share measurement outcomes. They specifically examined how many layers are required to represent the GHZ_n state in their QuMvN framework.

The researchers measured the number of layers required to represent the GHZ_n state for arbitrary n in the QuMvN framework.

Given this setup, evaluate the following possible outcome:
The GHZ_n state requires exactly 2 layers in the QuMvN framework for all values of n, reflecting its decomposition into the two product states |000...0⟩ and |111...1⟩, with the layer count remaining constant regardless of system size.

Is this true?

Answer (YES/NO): YES